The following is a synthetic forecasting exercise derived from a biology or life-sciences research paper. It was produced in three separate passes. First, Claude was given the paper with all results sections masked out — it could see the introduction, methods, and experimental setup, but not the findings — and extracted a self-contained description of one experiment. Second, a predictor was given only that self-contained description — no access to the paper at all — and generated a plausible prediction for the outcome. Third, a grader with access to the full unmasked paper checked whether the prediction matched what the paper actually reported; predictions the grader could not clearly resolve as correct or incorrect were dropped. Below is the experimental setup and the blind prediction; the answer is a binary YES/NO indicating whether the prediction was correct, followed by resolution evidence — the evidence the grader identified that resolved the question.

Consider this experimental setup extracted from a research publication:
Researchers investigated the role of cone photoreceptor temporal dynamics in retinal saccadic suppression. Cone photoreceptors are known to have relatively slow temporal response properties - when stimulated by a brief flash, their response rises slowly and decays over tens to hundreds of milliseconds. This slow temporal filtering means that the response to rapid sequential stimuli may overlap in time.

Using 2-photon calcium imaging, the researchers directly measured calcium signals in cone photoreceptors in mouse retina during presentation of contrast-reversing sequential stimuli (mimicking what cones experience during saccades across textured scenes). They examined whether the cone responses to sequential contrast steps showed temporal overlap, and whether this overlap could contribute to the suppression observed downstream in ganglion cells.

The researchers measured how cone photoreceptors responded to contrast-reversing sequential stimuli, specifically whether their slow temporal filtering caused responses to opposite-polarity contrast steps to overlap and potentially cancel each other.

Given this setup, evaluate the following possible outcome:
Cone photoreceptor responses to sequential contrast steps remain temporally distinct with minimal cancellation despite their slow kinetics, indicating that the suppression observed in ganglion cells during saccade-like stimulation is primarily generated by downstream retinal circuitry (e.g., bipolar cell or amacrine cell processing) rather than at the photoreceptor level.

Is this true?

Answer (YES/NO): YES